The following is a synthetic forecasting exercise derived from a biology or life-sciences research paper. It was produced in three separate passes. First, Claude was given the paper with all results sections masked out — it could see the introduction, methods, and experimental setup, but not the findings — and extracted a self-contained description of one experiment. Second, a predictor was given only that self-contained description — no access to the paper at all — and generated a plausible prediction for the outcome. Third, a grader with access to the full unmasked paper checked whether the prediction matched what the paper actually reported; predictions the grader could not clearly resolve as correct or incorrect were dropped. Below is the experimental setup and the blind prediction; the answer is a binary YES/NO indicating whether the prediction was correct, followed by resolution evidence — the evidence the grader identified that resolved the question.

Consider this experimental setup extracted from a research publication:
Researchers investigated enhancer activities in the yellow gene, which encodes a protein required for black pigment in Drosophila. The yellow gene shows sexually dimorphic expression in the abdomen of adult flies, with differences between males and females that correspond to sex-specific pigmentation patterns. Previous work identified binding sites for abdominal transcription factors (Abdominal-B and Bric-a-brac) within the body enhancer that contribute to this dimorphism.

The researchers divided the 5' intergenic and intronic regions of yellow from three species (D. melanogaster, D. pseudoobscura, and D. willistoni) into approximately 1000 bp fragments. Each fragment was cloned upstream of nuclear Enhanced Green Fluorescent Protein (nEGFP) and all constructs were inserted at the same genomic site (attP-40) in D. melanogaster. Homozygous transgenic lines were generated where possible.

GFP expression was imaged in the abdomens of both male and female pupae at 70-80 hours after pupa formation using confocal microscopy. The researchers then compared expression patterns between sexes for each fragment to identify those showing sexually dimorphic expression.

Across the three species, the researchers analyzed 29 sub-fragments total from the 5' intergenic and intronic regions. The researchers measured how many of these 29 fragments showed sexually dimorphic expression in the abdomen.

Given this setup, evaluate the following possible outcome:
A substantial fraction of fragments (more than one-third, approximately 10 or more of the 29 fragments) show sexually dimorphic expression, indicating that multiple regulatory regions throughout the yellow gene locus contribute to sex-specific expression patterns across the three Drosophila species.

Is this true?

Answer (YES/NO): YES